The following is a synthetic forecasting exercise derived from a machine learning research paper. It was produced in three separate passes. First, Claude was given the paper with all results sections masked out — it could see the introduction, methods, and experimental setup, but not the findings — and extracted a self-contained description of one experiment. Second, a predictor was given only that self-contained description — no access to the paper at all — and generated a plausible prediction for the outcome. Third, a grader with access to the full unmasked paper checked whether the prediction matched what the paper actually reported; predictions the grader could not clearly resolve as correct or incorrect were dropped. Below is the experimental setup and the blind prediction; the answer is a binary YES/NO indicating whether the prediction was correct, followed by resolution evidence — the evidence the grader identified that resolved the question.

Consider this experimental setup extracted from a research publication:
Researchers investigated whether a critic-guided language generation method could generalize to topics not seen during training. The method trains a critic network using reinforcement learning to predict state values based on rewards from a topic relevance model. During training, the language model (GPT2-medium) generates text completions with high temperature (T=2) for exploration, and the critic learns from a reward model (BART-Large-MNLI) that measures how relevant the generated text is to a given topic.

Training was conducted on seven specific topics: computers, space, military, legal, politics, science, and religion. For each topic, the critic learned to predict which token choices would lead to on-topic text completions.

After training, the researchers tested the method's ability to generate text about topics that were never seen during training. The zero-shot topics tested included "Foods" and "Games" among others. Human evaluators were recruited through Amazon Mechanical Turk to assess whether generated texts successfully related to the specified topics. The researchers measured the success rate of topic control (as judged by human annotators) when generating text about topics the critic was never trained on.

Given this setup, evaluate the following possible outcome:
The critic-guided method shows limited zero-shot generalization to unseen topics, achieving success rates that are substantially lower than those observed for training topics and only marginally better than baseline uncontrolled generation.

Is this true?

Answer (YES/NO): NO